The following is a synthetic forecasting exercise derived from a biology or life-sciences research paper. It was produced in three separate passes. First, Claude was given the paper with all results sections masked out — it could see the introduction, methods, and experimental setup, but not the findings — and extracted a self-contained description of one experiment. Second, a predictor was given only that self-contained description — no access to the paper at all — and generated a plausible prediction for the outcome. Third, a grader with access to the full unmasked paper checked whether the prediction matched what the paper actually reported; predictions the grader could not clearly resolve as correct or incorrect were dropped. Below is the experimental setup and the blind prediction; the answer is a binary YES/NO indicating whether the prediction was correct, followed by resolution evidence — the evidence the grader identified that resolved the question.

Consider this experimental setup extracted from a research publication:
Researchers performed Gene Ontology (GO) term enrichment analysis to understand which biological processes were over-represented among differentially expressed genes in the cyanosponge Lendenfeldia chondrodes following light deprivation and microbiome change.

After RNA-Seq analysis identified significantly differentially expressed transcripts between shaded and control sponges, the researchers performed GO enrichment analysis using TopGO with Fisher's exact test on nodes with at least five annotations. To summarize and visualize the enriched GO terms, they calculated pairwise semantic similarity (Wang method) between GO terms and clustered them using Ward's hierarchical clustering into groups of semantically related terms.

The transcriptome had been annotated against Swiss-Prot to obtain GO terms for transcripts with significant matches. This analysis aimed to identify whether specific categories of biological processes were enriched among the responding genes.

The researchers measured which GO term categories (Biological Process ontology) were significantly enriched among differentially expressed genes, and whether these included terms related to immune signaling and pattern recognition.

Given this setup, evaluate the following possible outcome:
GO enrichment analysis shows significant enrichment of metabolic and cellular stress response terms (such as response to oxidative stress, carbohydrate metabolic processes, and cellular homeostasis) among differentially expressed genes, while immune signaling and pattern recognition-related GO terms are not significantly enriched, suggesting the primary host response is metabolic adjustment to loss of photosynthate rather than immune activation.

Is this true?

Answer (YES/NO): NO